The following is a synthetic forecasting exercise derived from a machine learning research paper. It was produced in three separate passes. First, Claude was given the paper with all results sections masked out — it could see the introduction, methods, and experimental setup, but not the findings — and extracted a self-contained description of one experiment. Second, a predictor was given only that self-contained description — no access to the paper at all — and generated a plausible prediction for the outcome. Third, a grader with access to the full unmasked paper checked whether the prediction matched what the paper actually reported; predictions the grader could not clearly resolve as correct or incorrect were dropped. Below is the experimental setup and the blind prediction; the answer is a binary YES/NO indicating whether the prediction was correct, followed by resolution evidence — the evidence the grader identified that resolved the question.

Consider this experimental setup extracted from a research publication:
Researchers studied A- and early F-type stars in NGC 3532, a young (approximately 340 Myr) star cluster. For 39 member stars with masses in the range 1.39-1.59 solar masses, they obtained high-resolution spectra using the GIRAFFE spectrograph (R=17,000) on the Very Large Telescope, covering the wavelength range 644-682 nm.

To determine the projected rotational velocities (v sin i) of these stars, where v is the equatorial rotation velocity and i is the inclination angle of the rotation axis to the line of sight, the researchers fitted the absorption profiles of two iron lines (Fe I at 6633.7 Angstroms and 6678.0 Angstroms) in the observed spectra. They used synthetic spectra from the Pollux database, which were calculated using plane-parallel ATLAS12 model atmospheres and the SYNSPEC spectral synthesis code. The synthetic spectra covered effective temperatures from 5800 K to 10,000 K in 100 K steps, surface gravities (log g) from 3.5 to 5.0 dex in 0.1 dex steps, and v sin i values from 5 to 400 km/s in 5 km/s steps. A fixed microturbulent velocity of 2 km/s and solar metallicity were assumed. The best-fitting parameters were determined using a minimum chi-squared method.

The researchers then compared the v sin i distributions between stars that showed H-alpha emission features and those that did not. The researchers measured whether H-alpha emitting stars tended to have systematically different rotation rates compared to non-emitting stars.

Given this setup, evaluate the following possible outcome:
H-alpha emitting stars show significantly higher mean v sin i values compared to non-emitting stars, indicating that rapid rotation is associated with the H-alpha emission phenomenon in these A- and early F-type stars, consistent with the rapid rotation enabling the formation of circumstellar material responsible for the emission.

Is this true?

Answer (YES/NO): YES